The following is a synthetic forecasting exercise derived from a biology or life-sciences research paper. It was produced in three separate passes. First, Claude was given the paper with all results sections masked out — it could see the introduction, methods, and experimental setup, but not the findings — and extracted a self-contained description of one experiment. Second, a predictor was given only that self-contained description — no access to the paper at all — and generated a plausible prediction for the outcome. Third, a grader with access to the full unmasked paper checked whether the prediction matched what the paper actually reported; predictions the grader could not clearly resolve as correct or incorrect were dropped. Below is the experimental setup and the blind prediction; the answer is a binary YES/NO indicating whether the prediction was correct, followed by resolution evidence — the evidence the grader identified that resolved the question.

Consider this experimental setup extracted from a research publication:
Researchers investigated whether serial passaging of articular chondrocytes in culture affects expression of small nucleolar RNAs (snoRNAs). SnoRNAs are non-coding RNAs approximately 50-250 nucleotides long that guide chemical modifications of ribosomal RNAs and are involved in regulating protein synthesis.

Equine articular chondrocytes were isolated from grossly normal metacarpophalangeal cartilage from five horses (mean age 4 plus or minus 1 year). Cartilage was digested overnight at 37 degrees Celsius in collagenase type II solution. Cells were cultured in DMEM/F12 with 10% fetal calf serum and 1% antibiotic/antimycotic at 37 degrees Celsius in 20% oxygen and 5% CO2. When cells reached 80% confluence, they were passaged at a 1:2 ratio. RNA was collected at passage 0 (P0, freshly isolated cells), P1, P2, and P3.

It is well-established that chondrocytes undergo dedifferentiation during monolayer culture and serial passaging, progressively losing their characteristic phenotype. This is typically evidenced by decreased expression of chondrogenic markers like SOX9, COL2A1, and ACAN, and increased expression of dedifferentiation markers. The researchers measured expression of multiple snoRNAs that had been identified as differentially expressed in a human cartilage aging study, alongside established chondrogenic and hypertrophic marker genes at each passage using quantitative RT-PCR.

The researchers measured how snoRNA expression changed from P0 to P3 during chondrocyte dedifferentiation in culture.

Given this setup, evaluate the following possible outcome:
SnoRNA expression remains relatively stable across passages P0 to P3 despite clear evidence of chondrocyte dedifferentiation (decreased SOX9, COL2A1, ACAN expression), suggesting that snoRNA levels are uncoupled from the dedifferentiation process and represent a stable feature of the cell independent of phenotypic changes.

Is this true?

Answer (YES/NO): YES